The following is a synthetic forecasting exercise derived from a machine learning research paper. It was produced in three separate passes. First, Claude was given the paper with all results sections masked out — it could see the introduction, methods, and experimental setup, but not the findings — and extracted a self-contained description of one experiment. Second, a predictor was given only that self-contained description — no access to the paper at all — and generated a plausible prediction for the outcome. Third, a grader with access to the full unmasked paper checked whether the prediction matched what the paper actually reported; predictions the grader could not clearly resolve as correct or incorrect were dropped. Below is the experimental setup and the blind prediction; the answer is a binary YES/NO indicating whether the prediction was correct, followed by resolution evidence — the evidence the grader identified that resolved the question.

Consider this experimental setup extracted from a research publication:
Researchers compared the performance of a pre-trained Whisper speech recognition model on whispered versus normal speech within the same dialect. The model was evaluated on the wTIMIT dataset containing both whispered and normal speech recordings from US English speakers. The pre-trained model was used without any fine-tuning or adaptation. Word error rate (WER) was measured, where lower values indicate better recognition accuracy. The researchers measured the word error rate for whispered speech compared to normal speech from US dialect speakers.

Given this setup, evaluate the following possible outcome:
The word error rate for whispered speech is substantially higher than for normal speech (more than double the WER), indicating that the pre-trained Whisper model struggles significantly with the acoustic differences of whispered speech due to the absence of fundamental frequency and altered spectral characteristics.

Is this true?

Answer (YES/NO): NO